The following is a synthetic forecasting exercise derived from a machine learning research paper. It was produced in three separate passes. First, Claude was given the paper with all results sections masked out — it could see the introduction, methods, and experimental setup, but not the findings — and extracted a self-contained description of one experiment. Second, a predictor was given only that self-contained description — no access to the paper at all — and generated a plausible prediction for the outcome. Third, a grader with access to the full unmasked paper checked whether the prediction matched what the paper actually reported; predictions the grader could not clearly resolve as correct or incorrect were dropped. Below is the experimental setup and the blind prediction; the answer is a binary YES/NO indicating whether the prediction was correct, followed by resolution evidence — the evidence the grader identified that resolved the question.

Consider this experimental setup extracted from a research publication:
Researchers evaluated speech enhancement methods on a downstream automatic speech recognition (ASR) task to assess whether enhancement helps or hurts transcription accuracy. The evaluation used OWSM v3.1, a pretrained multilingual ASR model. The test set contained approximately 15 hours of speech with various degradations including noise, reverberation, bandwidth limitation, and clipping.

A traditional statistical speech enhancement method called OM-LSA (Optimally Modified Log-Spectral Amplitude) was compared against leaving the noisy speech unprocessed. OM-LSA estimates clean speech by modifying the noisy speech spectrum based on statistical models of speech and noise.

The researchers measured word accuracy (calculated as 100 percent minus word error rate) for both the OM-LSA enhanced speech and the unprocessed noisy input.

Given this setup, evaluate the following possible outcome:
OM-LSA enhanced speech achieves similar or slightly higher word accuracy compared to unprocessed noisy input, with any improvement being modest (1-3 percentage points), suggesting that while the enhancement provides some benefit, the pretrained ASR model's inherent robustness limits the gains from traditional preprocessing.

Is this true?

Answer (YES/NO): NO